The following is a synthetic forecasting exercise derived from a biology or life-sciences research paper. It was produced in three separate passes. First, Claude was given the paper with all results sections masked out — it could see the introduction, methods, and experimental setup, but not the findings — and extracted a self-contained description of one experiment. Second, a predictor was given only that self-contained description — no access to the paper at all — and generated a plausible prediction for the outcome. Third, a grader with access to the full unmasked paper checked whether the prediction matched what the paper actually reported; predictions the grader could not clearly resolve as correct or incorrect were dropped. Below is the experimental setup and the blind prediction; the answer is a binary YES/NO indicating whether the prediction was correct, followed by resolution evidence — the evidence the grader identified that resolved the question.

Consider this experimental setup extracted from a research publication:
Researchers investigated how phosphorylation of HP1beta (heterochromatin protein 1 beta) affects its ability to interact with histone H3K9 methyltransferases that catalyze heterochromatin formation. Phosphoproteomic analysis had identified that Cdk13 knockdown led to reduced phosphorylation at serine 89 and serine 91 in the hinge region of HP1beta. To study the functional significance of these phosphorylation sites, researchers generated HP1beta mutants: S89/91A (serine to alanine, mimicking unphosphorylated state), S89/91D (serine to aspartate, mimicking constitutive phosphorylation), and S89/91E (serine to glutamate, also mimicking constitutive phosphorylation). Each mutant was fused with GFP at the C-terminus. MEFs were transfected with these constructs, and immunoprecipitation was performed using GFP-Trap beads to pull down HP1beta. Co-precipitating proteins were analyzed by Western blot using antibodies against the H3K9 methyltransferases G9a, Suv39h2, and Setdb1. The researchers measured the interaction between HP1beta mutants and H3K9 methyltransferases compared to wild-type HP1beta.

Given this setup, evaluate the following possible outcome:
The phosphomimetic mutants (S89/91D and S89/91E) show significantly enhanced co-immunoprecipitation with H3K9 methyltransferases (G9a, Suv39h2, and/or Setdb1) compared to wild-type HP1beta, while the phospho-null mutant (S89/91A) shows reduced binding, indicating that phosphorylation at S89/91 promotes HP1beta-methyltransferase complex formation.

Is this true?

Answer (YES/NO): NO